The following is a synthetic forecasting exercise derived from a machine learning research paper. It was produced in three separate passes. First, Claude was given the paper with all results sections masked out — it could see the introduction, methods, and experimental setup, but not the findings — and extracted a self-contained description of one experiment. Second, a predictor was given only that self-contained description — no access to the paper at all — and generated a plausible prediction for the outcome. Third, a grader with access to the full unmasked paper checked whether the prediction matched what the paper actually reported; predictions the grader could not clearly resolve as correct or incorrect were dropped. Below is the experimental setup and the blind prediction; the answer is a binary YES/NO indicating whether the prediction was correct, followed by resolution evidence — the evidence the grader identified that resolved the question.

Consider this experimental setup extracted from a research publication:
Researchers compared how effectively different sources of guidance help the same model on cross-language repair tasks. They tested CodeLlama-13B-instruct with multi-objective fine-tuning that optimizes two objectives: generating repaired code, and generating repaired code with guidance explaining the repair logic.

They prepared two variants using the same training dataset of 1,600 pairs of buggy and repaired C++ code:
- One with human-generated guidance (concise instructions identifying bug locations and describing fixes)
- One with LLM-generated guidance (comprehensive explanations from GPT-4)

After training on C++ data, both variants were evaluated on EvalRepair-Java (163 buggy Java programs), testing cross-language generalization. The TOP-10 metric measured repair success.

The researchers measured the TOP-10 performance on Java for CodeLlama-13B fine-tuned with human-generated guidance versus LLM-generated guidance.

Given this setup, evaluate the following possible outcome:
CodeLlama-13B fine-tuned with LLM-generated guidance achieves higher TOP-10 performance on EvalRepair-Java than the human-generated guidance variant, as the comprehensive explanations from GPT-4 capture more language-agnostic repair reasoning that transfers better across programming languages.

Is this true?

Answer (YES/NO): YES